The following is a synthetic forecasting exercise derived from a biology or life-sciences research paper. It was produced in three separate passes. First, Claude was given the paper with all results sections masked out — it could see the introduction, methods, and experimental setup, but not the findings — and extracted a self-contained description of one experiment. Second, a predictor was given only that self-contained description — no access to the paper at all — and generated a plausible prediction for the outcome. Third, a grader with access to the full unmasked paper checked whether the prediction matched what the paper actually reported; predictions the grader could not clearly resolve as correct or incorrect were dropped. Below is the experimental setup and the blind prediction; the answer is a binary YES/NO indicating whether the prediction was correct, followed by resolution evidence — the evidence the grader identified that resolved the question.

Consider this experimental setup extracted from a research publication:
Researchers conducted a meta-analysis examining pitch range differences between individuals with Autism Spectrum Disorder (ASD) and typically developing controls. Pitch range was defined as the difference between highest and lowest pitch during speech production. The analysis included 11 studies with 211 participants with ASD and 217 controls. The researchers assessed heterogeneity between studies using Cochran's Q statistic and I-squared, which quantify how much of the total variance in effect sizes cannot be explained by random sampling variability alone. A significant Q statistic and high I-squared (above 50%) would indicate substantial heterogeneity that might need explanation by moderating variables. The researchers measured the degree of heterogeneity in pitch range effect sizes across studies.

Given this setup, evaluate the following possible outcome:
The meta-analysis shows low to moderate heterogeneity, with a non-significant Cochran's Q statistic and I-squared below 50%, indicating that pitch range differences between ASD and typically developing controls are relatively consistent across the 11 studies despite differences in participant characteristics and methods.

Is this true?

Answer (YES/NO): NO